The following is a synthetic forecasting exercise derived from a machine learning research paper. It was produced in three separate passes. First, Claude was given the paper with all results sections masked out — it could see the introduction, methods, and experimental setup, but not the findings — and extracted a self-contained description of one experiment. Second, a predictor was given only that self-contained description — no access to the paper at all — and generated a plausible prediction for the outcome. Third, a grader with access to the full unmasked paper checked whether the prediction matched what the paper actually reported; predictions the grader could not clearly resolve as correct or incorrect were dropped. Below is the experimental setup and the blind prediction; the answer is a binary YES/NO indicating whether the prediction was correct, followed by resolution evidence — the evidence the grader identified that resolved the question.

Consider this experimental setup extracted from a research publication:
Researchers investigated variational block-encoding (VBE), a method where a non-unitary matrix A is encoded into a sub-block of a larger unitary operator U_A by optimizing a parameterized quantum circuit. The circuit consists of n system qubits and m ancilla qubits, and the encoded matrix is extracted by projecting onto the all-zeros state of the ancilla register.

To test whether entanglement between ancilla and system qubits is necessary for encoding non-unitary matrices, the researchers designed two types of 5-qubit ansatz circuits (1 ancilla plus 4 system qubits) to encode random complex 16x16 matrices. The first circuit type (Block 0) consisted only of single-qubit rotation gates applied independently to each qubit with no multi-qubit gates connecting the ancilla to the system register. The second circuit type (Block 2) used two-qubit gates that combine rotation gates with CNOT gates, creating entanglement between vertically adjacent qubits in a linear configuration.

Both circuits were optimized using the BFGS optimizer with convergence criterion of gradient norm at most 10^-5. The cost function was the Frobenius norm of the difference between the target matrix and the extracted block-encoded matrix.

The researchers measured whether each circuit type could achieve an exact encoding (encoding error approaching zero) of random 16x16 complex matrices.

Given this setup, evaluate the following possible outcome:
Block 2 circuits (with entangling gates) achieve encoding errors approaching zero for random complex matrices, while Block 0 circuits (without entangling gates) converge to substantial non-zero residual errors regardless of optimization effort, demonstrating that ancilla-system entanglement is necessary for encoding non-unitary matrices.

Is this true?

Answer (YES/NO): YES